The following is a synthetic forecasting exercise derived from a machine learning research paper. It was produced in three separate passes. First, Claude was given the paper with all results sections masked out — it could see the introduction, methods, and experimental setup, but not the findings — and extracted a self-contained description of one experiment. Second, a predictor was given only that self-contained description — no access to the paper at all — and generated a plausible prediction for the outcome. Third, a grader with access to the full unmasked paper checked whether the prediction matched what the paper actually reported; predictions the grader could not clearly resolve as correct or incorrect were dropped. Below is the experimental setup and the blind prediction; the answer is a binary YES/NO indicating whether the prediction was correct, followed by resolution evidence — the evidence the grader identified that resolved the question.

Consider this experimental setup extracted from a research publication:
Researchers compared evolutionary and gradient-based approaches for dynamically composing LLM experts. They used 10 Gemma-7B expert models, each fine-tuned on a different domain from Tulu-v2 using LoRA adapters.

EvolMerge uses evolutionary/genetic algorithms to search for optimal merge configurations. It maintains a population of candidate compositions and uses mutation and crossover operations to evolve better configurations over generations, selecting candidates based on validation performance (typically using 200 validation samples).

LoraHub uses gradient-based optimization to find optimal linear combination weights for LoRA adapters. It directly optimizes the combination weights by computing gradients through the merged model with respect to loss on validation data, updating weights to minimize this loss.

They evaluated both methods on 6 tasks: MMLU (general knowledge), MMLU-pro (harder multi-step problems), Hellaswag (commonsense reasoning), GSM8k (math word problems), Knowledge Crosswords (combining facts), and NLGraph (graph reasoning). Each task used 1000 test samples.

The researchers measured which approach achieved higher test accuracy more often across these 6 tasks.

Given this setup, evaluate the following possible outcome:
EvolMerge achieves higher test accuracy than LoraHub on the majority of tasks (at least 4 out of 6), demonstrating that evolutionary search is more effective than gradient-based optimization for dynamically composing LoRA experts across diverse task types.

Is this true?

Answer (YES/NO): NO